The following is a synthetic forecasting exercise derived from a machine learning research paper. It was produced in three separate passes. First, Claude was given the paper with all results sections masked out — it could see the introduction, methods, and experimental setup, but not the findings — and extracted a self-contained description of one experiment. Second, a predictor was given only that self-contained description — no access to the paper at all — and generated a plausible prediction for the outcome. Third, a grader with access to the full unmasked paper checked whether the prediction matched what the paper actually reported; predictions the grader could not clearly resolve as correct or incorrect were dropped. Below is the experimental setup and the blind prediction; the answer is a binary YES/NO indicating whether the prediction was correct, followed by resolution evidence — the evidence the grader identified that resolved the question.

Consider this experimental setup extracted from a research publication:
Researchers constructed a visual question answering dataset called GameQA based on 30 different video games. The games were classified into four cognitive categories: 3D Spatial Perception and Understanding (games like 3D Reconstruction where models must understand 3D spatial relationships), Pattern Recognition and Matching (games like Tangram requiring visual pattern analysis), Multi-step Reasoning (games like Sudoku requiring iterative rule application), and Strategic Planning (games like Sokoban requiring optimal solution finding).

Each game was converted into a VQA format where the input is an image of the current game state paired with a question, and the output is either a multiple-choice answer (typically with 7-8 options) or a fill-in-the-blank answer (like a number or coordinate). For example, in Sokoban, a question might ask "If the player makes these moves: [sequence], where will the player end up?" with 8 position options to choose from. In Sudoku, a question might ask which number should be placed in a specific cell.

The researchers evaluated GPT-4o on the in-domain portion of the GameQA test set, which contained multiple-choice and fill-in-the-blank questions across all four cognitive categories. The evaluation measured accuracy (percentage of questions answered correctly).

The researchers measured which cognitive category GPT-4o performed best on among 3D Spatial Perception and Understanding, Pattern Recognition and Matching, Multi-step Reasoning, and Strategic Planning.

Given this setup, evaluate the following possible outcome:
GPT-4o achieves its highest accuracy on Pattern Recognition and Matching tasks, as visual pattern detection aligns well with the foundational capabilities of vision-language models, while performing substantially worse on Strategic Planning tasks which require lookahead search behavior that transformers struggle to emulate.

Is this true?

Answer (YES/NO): NO